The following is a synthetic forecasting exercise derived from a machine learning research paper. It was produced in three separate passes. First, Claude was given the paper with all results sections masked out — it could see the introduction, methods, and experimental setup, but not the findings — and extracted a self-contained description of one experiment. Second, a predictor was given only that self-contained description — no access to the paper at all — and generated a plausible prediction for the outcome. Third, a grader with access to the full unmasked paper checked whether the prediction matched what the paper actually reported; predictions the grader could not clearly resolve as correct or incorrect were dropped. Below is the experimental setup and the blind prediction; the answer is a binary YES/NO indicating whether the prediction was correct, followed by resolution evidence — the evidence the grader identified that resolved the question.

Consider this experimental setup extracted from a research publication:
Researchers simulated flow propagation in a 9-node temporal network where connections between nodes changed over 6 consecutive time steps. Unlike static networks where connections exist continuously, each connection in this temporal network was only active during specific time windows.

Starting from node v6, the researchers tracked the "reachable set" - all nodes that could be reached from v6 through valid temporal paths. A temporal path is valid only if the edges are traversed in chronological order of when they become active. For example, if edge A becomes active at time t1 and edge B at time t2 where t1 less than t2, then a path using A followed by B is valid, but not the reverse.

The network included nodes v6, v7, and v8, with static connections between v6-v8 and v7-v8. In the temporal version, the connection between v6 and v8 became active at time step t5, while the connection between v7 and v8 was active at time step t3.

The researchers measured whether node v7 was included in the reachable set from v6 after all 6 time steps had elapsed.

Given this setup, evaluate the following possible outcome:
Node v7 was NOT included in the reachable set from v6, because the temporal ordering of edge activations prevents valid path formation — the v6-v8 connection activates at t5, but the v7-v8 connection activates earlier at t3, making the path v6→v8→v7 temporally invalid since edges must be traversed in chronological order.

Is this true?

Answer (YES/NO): YES